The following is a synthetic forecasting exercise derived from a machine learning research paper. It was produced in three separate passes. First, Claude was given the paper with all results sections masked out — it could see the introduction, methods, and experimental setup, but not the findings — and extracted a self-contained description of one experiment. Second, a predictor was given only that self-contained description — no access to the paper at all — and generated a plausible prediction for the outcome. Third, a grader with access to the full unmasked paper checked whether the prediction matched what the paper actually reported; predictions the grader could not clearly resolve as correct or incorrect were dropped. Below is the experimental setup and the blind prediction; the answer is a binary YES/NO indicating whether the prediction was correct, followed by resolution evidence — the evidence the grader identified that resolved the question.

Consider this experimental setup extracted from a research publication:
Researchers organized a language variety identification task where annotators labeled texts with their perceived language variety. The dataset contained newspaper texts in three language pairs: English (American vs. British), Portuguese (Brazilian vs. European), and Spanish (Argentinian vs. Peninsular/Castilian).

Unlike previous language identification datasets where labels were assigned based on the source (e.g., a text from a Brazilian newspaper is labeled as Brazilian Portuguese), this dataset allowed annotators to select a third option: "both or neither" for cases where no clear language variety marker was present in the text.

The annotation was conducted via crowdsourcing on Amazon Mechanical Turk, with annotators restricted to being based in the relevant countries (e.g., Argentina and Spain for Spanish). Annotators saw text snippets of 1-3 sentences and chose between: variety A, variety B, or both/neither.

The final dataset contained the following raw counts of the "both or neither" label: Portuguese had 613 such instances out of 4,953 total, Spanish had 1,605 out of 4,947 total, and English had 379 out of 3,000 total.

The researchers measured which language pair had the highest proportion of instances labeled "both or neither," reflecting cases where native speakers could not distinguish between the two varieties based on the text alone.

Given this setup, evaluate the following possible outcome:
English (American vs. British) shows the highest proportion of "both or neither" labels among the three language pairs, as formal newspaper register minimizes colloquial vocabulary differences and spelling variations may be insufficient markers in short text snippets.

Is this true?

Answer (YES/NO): NO